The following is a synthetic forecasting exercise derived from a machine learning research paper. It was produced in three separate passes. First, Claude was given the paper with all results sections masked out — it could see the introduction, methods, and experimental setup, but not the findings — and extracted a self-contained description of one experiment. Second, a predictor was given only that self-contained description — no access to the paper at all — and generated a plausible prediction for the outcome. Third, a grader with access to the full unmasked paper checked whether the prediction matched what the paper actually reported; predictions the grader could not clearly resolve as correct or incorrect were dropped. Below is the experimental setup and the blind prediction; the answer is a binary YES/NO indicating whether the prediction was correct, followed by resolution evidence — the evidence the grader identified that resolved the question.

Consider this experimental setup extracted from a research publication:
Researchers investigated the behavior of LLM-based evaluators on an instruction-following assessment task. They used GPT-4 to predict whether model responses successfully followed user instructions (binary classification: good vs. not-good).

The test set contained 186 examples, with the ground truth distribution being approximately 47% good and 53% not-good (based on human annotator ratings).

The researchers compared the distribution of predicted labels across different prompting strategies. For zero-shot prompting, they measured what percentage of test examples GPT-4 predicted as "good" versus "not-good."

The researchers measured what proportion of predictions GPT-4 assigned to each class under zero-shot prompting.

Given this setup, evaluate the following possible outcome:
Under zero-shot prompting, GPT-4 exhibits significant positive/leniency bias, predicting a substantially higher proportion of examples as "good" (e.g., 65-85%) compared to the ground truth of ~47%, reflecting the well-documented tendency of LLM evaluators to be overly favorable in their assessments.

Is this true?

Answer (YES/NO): YES